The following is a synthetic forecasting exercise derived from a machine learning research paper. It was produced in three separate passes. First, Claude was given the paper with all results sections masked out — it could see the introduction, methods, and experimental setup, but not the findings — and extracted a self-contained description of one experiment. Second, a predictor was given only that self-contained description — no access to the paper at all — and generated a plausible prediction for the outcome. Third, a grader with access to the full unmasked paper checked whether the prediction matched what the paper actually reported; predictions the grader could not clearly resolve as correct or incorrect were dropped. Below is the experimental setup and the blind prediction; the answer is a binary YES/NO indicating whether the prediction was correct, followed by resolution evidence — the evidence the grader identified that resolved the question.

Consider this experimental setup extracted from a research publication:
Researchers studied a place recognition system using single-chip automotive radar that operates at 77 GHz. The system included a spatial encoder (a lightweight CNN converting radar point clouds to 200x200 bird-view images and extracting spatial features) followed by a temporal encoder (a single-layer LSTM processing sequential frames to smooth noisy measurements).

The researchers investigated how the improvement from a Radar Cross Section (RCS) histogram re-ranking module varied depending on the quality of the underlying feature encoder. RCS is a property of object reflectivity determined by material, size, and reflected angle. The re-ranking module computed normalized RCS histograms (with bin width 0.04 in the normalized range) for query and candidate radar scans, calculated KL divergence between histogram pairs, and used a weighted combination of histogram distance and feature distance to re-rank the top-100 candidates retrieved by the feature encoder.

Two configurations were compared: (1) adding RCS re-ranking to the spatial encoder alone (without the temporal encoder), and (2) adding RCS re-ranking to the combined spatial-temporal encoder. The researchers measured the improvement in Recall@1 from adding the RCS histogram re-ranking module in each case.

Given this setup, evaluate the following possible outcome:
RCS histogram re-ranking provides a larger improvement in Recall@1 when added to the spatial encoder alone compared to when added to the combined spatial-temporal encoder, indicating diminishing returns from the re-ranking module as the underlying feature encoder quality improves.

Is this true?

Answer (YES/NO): NO